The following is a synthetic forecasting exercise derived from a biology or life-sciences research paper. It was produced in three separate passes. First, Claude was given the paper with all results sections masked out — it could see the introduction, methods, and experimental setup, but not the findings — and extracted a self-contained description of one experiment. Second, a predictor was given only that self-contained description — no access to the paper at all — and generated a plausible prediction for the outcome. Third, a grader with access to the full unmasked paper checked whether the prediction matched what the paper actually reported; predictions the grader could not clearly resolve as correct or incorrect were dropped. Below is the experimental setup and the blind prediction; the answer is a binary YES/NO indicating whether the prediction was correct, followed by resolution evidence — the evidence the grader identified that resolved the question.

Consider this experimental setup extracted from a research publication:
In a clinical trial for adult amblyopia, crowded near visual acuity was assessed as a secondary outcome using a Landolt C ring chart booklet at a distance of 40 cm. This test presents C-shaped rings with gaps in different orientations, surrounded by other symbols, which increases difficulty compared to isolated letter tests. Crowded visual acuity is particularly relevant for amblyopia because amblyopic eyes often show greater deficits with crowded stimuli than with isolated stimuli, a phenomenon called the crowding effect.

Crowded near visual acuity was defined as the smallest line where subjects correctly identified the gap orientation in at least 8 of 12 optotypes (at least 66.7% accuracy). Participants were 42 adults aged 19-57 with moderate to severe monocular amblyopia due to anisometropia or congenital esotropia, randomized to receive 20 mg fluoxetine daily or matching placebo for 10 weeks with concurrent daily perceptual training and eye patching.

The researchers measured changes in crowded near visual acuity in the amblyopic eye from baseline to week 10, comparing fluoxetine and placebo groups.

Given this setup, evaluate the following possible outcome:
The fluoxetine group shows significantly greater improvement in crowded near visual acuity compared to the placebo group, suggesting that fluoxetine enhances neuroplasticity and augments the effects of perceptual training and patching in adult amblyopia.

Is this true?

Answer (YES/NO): NO